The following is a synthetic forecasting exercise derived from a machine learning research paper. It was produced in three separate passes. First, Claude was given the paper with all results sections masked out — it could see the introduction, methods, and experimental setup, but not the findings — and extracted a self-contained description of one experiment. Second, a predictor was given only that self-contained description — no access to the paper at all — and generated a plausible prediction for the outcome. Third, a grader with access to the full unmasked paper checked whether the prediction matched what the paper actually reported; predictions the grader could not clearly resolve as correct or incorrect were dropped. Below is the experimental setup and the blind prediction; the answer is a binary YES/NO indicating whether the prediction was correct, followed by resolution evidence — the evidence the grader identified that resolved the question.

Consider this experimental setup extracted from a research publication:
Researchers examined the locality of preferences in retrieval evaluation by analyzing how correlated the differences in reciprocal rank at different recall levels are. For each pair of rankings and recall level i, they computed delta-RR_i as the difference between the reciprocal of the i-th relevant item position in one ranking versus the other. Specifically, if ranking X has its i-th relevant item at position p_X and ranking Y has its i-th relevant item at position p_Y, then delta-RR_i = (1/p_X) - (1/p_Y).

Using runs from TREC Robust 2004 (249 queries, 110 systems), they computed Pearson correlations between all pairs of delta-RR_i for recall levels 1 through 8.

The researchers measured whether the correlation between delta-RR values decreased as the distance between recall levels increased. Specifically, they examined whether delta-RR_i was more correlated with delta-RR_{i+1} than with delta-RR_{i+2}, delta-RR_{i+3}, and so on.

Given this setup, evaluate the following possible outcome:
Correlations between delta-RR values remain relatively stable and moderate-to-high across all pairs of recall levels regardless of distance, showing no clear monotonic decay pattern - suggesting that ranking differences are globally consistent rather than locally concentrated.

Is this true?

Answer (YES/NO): NO